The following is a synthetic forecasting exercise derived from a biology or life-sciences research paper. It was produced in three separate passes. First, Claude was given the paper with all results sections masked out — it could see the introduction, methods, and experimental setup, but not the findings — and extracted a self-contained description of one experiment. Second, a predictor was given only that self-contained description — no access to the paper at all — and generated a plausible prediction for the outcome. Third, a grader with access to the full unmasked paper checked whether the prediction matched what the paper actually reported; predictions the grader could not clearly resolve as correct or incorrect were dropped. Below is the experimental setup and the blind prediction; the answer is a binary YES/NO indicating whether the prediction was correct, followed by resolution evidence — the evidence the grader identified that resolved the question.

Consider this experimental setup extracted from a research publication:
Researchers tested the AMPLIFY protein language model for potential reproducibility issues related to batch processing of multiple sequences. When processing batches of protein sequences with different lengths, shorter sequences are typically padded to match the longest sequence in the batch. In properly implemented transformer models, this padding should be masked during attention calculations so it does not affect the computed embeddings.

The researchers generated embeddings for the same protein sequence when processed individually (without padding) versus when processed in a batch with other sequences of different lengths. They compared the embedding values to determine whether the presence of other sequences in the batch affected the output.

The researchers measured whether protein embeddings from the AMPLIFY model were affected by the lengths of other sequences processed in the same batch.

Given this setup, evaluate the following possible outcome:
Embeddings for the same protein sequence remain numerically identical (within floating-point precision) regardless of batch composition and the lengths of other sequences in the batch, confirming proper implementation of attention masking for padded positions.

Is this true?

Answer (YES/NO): NO